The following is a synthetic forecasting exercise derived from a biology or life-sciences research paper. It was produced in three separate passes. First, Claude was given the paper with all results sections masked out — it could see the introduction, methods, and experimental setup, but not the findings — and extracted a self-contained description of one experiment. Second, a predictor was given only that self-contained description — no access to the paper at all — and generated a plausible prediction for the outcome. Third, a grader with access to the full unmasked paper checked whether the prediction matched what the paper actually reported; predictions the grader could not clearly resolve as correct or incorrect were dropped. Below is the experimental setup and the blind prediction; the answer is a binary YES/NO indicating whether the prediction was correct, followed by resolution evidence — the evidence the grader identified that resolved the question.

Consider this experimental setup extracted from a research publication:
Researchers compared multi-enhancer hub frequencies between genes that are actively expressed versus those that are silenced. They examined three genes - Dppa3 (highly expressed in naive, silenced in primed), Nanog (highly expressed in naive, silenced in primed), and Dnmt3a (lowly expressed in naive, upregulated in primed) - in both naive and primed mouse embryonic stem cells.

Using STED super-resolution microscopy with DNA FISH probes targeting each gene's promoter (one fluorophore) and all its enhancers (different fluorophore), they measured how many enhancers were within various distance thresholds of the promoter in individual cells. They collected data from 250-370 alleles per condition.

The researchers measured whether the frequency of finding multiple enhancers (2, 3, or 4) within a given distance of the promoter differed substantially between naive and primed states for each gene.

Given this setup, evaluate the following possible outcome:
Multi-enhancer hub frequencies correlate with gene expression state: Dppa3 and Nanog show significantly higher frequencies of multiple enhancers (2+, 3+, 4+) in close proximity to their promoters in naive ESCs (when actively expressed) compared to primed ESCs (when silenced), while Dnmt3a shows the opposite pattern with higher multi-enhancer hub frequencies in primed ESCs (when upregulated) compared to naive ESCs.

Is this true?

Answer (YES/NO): NO